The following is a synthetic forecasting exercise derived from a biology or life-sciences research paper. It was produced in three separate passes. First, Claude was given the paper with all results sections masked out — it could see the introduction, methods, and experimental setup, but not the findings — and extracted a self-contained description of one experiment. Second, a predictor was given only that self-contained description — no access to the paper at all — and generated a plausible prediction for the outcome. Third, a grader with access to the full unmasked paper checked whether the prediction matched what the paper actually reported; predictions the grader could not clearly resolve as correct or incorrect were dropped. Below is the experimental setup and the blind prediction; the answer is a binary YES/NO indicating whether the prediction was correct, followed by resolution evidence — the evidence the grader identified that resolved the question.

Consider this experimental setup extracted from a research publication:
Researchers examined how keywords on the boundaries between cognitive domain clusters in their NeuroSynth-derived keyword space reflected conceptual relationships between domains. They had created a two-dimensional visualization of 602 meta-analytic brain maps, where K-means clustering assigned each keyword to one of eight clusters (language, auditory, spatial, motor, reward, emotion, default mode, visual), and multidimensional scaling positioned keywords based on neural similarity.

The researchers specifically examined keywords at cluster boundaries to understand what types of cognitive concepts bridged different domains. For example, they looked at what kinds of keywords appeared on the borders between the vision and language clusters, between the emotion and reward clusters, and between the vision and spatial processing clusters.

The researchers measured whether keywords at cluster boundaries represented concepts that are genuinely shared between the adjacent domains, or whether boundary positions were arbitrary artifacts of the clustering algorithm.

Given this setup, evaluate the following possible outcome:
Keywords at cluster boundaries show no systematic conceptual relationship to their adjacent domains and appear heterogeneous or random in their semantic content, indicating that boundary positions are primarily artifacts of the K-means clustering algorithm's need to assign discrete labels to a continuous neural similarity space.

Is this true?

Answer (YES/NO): NO